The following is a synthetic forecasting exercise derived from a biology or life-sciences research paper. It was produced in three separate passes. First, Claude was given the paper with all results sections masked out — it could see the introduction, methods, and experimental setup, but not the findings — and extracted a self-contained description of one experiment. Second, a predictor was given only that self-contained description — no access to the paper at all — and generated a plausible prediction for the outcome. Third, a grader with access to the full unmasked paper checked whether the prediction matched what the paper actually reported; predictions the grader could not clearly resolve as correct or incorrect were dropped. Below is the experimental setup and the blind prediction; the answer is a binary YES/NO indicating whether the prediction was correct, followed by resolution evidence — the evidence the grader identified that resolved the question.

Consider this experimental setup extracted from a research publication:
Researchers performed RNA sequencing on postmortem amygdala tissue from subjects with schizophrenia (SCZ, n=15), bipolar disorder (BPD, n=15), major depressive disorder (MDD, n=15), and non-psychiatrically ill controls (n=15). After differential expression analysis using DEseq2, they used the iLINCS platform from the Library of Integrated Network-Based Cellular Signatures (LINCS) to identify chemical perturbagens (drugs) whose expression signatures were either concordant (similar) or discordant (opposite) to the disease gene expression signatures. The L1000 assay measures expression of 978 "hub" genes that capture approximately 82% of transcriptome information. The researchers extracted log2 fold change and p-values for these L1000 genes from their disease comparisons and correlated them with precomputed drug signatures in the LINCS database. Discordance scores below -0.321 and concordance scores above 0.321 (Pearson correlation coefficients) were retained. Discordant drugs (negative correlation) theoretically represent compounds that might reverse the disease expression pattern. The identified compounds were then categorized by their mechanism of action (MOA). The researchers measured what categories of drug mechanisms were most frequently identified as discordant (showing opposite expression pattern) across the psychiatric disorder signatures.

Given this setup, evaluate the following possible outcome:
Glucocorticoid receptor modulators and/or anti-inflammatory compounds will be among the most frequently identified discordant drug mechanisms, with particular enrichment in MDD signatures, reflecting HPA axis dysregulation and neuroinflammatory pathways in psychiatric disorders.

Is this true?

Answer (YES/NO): NO